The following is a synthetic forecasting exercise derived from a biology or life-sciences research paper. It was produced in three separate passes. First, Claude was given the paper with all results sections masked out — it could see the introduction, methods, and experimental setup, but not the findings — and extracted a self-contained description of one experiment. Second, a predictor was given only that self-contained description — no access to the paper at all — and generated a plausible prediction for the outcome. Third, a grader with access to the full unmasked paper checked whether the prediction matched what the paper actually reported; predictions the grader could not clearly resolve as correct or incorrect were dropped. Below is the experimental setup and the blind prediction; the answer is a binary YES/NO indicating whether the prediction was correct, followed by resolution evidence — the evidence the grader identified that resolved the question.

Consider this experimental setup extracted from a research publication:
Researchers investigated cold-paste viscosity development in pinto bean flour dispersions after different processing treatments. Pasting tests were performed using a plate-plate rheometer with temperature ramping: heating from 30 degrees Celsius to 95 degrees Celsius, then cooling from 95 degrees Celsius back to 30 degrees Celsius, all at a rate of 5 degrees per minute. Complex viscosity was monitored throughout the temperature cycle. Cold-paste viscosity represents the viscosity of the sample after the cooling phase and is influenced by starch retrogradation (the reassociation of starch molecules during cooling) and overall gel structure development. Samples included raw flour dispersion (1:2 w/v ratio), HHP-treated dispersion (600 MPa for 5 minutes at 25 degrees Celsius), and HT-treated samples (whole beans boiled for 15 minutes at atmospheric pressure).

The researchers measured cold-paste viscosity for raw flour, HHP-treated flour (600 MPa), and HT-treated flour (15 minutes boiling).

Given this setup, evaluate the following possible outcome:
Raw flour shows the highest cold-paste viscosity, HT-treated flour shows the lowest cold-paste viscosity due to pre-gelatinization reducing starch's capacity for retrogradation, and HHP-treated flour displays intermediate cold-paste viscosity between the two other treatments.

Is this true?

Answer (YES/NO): NO